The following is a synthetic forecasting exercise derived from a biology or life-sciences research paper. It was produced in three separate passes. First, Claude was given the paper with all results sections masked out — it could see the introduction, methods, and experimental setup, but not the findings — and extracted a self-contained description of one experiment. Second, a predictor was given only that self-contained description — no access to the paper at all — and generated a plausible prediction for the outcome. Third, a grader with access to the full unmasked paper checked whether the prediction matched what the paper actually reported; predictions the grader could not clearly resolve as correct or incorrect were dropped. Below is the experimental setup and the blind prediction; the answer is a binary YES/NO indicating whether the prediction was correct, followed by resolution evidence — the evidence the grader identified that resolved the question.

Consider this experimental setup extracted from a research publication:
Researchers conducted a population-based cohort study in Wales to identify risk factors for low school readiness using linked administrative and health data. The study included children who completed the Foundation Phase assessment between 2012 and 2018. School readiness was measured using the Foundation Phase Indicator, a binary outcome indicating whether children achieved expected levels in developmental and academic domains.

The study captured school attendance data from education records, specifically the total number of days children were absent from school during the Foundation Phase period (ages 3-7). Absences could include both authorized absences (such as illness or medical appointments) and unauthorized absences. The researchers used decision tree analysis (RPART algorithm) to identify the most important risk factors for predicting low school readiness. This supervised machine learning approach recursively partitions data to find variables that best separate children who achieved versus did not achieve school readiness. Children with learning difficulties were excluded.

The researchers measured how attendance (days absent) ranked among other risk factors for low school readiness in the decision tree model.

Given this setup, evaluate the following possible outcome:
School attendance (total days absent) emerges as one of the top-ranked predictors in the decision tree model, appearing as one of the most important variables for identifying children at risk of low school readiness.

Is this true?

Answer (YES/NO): YES